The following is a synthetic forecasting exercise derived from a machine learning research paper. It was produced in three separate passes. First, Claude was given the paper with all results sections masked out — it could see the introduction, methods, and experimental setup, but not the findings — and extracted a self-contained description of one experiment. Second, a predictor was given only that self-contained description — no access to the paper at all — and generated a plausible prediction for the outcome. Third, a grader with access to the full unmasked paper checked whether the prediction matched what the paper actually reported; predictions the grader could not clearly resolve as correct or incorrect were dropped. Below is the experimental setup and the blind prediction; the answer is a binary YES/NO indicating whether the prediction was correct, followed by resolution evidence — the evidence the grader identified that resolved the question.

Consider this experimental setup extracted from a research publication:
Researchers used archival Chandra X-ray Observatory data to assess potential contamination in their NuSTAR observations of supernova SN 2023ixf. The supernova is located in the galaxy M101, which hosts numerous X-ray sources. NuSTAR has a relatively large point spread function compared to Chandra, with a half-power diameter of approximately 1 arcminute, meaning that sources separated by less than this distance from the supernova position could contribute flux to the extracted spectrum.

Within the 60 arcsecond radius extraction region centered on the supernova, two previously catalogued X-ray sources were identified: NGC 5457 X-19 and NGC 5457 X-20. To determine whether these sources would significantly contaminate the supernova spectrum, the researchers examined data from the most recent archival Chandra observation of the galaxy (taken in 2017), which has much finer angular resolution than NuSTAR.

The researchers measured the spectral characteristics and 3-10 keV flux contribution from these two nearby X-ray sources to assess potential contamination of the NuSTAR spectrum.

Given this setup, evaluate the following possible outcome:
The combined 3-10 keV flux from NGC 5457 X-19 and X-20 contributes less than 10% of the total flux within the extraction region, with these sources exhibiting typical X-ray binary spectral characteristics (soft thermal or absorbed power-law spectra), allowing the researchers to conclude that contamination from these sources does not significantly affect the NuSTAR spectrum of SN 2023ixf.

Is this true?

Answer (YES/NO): NO